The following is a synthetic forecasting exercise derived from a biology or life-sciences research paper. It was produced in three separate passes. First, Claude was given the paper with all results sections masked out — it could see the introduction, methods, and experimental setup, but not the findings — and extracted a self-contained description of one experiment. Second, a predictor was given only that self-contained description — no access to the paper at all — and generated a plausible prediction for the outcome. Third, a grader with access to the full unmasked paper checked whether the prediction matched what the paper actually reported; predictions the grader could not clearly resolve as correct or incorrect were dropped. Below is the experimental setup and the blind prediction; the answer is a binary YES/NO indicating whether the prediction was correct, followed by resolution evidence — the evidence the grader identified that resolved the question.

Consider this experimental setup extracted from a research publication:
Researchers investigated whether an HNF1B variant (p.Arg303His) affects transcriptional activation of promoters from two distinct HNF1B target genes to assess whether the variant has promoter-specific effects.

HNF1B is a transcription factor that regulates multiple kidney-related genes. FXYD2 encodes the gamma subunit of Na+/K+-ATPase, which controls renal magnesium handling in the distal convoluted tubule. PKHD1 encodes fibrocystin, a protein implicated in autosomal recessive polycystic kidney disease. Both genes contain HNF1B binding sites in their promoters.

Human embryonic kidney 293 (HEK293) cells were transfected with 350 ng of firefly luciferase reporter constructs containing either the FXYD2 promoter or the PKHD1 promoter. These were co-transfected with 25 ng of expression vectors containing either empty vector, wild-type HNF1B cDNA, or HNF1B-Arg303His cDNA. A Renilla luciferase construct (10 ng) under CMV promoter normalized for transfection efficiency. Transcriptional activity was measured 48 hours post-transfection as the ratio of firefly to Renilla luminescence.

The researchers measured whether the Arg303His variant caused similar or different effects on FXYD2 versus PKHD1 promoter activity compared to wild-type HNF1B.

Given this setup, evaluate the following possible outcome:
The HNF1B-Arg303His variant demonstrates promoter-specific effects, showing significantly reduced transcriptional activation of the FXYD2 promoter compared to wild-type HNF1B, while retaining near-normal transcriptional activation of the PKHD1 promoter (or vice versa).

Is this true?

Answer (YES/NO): NO